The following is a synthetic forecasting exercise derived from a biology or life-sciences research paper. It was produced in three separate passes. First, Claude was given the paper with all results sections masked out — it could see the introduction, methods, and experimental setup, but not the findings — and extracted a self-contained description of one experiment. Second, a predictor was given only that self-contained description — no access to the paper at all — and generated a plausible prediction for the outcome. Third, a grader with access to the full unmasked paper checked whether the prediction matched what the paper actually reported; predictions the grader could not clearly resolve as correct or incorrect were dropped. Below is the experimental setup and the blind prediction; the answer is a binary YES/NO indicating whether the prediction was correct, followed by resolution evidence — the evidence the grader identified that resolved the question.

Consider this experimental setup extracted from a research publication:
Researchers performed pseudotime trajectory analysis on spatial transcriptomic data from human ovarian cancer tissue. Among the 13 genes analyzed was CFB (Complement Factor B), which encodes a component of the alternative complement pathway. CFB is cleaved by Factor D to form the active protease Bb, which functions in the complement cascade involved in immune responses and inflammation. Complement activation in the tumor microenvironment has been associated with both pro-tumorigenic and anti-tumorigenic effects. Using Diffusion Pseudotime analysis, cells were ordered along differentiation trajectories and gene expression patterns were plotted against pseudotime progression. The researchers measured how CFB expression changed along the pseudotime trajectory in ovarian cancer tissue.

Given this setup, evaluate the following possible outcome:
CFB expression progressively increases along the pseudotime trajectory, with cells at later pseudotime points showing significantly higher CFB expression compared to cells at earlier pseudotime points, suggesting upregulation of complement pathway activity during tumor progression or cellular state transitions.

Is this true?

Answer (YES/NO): NO